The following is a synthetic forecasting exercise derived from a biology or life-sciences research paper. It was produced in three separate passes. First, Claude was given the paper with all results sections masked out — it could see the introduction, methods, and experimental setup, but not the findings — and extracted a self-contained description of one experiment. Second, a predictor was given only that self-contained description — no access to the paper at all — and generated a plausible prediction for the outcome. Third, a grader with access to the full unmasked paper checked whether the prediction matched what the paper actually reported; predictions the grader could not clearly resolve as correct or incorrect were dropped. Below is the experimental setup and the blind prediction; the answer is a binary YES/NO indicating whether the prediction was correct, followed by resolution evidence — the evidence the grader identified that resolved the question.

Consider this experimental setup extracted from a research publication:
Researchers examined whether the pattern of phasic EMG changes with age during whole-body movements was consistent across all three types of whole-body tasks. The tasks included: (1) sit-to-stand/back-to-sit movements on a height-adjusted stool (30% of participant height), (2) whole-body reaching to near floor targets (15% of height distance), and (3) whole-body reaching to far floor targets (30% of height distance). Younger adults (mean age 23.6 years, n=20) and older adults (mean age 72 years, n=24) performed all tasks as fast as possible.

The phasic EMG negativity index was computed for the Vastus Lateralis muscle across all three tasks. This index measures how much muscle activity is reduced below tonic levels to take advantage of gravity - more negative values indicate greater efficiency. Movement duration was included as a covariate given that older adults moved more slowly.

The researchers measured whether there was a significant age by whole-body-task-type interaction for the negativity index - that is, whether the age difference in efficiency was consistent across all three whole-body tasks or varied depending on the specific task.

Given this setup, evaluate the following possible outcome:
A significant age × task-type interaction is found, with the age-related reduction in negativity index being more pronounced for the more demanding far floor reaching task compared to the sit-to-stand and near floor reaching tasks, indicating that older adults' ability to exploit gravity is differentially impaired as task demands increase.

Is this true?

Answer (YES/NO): NO